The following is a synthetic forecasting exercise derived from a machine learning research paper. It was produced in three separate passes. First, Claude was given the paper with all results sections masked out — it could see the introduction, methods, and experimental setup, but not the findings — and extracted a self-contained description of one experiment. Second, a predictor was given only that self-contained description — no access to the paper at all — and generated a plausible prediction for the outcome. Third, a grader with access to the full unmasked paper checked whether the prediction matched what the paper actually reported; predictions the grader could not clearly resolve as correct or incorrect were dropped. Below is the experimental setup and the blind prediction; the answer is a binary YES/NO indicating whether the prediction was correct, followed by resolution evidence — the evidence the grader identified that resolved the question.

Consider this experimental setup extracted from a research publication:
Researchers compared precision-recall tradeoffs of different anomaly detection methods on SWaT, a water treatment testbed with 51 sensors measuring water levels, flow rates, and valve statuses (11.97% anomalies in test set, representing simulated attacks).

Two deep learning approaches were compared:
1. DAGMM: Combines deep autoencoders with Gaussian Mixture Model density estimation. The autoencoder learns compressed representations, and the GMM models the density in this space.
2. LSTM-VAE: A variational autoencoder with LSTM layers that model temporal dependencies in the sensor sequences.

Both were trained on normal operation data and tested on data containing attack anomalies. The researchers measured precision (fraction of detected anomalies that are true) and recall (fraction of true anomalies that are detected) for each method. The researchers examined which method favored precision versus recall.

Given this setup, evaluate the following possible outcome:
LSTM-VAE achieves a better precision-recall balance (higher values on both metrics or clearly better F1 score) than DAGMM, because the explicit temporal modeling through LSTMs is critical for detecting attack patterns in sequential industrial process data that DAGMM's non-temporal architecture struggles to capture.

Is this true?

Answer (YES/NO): NO